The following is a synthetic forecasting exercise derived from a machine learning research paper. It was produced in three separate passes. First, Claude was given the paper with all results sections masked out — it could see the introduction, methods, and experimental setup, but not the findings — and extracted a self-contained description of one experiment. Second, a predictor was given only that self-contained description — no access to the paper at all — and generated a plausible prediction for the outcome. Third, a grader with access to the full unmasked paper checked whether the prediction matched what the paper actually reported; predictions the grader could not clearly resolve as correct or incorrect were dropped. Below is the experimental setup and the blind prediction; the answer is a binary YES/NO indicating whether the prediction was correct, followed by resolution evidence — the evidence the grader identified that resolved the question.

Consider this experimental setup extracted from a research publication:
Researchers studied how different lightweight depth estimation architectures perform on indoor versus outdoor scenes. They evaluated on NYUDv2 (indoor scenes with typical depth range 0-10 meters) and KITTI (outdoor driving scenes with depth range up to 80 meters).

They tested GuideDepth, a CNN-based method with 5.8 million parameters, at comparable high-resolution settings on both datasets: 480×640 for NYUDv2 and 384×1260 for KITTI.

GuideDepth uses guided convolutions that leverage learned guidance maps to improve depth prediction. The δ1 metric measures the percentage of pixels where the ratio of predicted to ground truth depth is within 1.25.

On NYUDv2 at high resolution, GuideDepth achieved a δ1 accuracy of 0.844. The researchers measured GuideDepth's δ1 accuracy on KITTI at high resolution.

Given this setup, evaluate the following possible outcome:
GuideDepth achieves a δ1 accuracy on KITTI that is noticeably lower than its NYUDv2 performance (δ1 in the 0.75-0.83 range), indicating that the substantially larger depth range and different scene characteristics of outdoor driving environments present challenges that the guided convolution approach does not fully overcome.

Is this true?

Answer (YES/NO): NO